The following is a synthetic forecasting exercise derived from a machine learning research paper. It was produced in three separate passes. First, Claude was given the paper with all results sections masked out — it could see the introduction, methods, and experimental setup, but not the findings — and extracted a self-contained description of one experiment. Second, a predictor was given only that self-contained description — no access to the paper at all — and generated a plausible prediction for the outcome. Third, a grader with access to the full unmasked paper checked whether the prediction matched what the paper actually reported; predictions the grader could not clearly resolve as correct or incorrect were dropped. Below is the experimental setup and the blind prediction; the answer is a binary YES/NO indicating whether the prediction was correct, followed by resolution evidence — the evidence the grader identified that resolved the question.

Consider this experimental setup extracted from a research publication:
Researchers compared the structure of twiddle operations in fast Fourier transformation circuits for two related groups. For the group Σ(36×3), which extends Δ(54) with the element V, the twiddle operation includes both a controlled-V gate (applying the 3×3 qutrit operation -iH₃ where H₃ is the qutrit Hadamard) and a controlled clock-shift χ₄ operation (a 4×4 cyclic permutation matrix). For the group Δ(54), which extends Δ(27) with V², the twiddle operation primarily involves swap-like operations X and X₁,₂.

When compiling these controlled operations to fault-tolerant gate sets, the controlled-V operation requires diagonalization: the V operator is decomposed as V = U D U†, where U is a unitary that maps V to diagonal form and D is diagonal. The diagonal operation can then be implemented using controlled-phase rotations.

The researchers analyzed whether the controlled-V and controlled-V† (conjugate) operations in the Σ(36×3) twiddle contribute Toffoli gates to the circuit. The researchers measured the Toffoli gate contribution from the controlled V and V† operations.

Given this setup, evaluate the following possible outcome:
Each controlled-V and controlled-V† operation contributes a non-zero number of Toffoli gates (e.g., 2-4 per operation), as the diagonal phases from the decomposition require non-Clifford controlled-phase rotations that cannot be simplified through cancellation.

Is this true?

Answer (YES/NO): NO